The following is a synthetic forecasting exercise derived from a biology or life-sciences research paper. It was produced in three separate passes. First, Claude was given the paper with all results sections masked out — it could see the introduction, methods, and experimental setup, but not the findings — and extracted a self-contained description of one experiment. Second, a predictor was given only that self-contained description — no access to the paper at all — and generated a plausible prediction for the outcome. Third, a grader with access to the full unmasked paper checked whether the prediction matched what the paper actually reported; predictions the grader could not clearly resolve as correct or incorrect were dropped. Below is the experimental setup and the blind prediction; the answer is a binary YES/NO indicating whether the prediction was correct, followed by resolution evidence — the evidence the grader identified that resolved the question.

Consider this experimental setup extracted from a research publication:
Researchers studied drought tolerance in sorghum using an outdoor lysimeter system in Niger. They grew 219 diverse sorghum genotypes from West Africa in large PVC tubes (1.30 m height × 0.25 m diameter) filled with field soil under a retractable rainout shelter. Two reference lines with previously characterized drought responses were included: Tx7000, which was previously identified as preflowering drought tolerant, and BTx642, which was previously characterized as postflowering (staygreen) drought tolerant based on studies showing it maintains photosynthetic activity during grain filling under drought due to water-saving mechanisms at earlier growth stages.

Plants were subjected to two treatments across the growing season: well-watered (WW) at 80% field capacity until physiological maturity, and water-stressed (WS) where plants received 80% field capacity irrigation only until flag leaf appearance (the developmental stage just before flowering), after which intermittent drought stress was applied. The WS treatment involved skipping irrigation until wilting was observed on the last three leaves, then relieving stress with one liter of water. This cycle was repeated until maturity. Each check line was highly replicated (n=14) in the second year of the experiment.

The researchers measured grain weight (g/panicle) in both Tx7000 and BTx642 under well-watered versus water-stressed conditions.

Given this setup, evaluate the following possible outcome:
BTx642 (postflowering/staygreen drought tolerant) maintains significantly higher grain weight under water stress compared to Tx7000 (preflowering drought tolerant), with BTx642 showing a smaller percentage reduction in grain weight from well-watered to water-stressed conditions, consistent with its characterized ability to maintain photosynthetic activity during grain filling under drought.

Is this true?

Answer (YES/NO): NO